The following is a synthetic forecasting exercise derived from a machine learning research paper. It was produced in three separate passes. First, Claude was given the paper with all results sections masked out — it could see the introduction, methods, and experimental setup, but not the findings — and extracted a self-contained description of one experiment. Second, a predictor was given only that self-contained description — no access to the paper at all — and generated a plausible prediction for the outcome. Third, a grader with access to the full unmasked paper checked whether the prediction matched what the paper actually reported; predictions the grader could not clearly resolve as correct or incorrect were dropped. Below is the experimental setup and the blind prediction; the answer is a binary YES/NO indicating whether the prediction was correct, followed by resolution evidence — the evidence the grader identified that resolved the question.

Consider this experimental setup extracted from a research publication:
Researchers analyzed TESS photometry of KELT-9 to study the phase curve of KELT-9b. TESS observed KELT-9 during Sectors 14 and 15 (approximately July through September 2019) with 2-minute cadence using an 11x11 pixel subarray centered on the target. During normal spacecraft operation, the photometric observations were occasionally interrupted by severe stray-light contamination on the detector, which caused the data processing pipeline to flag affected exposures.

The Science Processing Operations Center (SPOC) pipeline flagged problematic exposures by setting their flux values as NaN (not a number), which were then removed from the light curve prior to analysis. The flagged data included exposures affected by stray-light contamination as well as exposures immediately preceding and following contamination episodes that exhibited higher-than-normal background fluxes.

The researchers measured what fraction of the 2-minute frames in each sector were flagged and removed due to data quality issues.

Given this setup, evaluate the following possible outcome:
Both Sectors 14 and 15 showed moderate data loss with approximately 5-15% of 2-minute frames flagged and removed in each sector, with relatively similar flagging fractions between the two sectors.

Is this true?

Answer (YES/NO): NO